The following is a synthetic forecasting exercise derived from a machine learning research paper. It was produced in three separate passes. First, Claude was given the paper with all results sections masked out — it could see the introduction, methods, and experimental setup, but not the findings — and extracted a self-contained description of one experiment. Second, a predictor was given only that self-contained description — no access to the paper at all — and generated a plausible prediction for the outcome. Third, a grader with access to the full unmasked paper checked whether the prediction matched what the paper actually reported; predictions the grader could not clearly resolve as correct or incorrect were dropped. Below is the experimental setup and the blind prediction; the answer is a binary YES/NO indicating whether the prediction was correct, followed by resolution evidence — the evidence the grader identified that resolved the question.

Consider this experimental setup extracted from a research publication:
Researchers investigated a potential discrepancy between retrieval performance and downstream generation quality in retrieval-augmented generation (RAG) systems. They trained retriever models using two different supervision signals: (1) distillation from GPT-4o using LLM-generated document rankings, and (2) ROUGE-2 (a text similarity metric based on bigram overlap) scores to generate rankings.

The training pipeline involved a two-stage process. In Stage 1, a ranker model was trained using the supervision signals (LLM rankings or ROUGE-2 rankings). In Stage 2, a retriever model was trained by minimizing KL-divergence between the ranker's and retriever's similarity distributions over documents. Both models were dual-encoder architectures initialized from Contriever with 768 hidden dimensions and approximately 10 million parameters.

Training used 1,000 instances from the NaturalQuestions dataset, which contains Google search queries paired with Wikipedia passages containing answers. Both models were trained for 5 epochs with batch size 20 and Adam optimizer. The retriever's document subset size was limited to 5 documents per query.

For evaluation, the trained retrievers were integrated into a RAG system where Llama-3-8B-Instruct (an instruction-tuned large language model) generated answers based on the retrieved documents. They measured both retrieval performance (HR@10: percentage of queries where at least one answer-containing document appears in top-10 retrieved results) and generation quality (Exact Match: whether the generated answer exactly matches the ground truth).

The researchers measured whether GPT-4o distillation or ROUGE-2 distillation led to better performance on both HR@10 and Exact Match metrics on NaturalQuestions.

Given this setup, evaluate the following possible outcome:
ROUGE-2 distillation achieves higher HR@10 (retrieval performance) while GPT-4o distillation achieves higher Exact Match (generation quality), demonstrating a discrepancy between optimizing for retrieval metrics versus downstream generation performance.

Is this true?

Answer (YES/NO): NO